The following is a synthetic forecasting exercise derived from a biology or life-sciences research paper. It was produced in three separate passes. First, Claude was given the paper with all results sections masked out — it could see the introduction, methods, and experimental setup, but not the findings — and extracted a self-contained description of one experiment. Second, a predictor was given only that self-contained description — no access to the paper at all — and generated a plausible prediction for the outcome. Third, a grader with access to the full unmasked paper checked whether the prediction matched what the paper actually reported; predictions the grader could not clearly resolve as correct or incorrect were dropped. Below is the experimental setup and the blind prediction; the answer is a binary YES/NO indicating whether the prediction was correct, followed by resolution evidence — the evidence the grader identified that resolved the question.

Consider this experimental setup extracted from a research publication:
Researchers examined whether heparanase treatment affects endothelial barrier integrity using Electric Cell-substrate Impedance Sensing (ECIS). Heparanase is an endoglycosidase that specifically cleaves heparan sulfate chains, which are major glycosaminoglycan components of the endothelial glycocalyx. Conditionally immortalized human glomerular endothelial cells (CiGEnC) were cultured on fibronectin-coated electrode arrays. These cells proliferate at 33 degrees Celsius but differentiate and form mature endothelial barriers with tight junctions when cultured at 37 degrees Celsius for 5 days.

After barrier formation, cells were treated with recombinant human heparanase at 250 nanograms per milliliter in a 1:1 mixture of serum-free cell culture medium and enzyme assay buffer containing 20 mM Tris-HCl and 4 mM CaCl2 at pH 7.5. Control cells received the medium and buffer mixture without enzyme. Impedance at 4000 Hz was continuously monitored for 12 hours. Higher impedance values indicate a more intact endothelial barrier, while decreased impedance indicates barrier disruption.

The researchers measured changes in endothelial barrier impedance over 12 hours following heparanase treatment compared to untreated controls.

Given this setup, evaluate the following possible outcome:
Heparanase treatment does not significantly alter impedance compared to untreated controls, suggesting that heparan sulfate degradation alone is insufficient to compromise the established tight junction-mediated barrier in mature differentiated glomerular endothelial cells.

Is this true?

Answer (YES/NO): YES